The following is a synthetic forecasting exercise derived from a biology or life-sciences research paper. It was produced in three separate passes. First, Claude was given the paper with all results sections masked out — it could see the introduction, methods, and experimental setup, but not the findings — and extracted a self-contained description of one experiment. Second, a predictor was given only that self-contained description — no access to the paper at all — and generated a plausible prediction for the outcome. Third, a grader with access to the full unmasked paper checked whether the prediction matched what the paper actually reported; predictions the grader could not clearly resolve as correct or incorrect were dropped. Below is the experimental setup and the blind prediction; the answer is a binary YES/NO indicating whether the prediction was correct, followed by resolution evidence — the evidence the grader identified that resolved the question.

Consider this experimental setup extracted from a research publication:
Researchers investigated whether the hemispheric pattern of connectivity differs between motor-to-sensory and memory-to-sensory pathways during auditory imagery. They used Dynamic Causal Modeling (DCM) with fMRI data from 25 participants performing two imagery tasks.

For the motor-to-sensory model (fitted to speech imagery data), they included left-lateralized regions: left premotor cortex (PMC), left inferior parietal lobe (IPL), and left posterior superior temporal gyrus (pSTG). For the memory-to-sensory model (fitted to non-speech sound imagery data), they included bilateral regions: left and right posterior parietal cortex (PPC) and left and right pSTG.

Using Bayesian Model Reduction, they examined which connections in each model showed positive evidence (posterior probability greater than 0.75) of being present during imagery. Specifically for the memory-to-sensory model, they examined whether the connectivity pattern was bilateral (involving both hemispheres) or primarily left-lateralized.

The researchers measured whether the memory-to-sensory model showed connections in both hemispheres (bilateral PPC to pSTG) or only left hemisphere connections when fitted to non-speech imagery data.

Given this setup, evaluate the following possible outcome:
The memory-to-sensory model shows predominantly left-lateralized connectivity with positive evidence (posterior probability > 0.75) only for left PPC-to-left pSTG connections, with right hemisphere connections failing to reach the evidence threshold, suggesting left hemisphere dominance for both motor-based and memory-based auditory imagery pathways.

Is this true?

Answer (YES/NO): NO